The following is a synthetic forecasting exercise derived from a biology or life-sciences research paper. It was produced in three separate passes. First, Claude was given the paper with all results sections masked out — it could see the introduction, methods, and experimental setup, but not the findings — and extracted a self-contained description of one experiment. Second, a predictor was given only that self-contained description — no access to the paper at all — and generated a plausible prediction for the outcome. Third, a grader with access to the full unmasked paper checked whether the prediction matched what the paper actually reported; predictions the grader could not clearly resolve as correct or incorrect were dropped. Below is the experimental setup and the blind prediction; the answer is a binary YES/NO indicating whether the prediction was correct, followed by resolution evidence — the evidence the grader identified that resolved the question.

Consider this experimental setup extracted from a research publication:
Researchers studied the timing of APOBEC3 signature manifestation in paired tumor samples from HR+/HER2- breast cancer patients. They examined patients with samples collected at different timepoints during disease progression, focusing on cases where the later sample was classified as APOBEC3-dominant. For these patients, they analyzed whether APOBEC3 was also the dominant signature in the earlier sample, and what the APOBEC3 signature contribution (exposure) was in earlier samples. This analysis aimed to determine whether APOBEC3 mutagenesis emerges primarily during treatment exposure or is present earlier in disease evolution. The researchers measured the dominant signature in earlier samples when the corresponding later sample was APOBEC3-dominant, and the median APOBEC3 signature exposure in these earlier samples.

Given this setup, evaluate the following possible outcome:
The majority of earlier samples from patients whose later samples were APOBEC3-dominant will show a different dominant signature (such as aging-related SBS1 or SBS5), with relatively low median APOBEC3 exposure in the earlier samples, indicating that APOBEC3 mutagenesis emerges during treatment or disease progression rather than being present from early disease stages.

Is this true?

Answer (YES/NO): NO